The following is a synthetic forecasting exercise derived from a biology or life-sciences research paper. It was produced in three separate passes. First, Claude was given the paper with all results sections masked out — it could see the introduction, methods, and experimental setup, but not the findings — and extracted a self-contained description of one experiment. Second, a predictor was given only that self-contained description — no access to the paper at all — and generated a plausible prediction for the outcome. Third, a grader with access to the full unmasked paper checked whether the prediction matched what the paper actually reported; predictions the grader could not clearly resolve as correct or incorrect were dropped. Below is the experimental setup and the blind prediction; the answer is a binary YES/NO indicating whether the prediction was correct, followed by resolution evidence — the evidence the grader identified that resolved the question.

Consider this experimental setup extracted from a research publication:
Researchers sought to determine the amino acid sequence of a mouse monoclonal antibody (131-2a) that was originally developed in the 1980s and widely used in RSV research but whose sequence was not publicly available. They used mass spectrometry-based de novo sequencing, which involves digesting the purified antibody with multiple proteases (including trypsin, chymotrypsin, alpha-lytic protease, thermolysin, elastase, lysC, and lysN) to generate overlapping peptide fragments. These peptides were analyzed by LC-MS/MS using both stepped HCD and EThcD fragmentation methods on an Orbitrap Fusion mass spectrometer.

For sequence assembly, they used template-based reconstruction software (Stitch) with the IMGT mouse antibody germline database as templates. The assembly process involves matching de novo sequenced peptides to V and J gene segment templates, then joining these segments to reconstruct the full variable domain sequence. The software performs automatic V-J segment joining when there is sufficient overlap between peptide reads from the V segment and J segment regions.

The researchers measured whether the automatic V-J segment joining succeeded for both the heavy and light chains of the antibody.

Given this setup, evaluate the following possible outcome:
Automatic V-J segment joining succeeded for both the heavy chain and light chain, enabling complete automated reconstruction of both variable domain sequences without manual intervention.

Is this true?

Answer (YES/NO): NO